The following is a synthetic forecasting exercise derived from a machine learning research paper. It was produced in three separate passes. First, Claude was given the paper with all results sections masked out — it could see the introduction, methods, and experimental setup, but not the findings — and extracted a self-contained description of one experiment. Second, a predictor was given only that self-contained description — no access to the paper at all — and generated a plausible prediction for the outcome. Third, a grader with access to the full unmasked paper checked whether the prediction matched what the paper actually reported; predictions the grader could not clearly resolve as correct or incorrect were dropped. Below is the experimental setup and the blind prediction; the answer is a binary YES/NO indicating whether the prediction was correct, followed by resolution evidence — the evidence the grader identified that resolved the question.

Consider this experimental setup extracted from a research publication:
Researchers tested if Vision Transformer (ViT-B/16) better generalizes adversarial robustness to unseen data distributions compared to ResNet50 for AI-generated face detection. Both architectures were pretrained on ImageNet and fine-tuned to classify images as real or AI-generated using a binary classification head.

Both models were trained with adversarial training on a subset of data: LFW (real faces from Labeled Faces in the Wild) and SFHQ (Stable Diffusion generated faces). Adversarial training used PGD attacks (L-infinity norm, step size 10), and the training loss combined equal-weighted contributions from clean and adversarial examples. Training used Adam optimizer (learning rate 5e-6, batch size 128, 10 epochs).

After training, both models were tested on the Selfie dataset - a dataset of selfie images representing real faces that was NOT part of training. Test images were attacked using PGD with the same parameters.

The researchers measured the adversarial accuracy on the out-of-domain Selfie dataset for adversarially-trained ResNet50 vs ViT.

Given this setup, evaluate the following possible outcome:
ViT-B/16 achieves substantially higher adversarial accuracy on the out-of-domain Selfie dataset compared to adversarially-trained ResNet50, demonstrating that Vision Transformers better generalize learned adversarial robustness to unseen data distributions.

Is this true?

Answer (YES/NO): YES